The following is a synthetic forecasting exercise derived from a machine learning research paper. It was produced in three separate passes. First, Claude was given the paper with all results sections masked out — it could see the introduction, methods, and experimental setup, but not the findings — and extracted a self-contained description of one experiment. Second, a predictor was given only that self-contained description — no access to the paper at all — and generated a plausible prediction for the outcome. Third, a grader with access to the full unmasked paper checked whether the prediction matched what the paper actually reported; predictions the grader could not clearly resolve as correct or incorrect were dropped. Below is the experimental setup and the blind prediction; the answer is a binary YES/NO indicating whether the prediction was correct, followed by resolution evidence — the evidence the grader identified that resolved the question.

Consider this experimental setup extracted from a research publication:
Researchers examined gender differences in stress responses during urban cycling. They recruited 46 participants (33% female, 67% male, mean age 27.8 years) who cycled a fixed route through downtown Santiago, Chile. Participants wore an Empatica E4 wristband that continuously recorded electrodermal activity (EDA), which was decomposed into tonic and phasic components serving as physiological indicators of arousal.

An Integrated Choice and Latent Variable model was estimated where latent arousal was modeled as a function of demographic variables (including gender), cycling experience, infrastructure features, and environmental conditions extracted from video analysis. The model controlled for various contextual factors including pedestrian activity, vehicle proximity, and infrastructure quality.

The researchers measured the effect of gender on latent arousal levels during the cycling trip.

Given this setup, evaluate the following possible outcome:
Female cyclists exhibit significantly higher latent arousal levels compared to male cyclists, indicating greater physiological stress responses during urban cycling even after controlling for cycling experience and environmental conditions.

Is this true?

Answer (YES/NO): NO